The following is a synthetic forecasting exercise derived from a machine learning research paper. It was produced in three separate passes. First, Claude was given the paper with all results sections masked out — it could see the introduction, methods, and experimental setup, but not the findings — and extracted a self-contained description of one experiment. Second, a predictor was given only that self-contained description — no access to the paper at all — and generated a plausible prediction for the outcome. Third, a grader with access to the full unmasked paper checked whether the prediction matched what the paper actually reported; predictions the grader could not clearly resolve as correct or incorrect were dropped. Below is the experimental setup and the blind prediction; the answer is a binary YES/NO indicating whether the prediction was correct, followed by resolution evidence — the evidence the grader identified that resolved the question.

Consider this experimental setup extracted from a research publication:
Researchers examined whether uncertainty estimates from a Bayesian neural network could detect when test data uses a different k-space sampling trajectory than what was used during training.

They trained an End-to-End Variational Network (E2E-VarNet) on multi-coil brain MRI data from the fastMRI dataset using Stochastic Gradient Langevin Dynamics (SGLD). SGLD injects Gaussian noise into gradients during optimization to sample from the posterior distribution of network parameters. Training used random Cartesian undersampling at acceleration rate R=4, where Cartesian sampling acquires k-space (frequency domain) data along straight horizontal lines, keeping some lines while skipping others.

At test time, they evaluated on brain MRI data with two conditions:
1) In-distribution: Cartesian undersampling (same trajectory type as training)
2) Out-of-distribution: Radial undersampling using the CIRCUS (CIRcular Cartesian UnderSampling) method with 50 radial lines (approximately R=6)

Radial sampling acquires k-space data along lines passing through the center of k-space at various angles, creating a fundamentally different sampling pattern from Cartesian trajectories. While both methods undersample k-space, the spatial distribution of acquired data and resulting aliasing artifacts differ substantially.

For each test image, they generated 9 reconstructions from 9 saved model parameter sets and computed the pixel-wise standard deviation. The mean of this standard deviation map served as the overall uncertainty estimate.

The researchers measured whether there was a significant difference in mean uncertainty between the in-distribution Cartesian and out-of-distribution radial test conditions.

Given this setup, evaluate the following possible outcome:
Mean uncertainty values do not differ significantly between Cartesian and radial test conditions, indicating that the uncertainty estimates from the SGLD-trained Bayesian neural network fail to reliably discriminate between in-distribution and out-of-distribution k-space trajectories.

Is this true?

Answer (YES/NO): NO